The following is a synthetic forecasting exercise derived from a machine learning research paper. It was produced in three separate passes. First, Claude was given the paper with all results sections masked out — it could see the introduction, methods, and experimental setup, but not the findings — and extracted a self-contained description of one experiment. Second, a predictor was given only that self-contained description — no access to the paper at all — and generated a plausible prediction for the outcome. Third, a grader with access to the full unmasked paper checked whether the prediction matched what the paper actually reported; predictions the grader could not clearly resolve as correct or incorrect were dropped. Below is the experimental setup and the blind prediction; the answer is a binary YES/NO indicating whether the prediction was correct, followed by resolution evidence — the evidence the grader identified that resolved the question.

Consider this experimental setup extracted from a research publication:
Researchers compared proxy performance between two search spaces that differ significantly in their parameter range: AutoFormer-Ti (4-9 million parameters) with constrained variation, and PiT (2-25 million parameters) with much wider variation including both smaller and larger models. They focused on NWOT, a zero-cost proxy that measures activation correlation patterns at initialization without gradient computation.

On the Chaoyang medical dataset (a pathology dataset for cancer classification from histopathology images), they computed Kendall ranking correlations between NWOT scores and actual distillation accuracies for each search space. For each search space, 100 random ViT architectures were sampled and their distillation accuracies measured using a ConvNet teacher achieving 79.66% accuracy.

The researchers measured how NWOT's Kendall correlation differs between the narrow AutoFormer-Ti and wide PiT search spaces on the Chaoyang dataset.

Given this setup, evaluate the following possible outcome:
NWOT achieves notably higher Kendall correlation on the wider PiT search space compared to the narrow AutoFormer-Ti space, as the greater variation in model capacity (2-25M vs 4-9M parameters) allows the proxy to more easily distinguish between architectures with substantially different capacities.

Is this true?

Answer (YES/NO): YES